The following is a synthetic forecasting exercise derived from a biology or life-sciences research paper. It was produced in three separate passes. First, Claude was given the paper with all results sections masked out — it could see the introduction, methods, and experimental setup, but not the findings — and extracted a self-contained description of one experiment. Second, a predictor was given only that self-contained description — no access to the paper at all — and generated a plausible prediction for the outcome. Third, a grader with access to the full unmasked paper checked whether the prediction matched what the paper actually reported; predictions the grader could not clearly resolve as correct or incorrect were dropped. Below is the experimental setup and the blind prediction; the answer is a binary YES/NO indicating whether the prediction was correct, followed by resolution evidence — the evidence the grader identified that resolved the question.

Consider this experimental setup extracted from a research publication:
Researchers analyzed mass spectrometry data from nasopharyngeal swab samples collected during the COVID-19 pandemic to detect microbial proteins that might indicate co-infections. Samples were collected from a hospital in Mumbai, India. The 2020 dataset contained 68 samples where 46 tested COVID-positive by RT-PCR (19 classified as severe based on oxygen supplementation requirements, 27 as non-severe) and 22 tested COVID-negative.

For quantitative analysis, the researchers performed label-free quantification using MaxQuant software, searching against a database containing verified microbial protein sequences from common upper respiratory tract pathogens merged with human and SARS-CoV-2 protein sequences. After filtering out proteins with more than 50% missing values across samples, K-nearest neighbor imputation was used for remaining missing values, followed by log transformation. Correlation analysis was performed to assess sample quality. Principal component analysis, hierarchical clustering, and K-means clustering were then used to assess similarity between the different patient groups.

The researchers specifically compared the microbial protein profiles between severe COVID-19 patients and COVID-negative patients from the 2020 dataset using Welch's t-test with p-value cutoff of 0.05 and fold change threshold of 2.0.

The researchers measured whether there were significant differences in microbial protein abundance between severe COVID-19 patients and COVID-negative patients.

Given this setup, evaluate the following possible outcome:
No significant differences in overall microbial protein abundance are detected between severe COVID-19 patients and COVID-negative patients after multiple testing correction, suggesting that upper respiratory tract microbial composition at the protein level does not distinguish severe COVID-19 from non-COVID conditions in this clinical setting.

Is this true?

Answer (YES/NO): NO